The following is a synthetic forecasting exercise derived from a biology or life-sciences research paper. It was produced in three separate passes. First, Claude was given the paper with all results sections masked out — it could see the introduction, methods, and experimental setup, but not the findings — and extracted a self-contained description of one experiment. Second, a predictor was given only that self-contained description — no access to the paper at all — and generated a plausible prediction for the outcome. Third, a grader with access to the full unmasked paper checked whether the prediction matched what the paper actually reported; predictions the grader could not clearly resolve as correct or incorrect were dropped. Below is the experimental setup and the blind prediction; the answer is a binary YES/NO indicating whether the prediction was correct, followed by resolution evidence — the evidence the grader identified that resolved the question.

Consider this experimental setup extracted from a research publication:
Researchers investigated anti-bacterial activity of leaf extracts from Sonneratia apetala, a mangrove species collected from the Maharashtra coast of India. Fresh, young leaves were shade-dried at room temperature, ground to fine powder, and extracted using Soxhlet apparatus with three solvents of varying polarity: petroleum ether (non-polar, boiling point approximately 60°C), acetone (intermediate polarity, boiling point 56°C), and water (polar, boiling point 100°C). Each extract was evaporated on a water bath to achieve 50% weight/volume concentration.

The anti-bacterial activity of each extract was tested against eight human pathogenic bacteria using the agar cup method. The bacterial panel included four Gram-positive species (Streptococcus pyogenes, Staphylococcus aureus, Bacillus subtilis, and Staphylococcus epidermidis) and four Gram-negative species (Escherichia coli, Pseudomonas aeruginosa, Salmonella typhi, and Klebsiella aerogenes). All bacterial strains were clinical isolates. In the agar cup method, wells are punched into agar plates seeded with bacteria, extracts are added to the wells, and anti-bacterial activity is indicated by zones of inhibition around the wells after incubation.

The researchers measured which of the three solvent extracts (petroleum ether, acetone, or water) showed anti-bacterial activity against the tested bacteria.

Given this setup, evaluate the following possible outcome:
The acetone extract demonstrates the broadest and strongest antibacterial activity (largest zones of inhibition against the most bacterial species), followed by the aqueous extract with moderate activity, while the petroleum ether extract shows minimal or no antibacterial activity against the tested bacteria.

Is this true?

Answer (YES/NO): NO